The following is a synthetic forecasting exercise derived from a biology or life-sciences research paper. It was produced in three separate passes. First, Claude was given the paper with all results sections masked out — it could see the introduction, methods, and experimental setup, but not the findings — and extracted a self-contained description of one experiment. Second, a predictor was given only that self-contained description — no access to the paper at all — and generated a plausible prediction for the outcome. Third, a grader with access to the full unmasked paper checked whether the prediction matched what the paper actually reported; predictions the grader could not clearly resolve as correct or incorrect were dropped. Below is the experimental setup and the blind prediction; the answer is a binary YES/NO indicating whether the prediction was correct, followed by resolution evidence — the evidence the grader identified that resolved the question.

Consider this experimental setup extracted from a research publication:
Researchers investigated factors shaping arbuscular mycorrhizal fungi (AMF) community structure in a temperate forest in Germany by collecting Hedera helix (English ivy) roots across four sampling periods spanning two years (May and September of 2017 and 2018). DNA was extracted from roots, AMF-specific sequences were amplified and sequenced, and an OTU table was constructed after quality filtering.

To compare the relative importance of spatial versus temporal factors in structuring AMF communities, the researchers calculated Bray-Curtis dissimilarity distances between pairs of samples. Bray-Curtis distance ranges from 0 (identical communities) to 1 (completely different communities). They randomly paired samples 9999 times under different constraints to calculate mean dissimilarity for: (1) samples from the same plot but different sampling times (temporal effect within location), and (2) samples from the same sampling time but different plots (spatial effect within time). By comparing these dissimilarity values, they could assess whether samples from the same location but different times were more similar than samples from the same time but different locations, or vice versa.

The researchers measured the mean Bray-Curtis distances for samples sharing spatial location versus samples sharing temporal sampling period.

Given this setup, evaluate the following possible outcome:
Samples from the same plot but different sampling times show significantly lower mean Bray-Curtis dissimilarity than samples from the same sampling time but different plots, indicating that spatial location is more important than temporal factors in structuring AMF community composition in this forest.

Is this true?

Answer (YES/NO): YES